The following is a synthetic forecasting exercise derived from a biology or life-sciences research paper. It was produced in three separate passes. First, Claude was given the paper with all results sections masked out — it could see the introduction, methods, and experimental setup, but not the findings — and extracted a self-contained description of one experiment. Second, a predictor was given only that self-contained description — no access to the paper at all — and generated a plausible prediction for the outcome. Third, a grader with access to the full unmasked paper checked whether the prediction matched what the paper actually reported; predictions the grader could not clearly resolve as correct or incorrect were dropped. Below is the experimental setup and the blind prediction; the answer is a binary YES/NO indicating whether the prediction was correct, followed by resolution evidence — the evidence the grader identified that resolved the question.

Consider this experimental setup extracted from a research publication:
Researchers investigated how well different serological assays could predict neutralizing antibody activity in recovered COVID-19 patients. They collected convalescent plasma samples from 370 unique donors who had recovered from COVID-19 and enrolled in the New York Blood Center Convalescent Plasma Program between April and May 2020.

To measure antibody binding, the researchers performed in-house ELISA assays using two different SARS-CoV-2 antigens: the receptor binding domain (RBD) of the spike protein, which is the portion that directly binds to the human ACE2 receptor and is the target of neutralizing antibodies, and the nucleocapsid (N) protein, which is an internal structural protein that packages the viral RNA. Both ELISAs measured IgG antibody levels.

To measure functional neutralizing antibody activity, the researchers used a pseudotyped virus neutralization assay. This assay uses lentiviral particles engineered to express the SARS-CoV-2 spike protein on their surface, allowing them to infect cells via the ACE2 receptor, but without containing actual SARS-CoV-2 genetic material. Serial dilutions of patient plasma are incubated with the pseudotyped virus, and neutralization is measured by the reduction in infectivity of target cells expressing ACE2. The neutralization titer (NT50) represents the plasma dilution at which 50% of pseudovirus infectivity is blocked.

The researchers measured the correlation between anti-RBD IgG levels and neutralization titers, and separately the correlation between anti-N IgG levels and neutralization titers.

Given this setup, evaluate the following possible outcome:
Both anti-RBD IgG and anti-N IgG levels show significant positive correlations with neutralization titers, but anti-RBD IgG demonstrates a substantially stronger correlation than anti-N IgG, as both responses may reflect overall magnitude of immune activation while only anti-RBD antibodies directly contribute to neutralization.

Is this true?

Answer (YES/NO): NO